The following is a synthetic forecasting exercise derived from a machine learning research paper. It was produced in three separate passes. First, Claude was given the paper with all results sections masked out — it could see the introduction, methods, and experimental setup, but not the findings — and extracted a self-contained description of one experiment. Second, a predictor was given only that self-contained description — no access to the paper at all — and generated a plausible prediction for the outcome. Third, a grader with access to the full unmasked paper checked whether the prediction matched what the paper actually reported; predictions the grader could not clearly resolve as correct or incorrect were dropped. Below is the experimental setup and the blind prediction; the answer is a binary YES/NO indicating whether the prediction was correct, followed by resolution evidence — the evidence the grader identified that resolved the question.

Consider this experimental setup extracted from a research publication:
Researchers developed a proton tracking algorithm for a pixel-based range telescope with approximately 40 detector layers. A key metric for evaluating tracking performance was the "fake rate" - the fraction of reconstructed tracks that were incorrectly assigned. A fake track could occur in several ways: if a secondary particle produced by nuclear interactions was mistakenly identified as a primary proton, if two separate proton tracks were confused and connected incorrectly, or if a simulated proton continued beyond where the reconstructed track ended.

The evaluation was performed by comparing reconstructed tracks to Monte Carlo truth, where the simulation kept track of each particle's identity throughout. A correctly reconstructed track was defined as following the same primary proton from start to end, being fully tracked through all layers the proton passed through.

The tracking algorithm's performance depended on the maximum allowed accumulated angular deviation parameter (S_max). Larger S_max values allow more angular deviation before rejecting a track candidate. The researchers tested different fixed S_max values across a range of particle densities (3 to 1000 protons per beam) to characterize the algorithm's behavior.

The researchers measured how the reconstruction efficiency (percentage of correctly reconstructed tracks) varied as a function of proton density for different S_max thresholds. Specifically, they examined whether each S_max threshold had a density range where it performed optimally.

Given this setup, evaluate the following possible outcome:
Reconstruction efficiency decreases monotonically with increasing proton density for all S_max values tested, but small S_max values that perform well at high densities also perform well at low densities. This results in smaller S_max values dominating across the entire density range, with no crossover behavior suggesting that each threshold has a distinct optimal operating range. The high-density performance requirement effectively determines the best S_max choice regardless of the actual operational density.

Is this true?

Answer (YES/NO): NO